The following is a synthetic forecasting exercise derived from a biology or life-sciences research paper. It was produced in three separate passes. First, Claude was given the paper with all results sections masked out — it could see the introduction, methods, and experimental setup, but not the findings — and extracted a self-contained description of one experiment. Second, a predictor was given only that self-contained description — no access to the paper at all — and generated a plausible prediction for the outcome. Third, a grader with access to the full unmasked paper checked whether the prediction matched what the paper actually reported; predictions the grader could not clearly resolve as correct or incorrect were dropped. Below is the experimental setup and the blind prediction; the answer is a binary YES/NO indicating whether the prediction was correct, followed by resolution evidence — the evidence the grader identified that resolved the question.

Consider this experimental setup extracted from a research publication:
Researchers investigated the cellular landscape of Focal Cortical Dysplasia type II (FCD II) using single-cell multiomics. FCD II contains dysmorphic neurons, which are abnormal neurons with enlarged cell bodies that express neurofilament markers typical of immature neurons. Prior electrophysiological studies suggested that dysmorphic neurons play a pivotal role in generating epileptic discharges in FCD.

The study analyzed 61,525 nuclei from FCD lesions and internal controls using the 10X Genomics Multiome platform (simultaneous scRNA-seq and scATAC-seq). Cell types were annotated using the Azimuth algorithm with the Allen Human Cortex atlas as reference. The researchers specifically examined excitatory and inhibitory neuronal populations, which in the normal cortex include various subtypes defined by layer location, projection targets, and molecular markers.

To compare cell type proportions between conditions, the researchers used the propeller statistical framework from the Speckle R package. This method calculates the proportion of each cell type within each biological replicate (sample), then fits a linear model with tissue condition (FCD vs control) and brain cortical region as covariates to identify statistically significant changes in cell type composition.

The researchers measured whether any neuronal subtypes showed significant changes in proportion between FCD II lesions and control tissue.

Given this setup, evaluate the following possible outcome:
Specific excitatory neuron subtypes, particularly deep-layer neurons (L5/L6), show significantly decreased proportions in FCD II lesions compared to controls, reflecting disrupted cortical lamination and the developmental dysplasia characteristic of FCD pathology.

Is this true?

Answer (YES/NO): NO